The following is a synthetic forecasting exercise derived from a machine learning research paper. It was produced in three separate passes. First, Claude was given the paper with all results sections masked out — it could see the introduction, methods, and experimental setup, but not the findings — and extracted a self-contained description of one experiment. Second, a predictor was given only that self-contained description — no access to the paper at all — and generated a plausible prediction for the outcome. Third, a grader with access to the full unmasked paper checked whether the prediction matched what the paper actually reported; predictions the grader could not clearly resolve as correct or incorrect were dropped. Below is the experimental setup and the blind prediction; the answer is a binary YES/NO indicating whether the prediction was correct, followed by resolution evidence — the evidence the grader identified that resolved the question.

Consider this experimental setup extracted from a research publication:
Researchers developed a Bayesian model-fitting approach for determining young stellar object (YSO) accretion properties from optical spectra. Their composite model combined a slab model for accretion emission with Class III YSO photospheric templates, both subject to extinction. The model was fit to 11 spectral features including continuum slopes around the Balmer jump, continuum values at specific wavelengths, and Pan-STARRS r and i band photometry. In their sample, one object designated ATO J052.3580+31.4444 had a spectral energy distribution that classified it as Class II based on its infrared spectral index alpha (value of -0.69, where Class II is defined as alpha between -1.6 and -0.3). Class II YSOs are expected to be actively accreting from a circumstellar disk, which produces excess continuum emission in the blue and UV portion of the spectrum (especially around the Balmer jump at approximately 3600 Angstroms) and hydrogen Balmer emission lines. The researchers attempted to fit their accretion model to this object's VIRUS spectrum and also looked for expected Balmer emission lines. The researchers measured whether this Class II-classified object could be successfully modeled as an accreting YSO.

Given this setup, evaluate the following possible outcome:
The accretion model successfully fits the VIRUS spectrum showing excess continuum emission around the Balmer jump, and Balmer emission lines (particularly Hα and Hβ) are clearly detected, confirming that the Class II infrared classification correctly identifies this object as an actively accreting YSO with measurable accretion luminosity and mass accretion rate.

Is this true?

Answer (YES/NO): NO